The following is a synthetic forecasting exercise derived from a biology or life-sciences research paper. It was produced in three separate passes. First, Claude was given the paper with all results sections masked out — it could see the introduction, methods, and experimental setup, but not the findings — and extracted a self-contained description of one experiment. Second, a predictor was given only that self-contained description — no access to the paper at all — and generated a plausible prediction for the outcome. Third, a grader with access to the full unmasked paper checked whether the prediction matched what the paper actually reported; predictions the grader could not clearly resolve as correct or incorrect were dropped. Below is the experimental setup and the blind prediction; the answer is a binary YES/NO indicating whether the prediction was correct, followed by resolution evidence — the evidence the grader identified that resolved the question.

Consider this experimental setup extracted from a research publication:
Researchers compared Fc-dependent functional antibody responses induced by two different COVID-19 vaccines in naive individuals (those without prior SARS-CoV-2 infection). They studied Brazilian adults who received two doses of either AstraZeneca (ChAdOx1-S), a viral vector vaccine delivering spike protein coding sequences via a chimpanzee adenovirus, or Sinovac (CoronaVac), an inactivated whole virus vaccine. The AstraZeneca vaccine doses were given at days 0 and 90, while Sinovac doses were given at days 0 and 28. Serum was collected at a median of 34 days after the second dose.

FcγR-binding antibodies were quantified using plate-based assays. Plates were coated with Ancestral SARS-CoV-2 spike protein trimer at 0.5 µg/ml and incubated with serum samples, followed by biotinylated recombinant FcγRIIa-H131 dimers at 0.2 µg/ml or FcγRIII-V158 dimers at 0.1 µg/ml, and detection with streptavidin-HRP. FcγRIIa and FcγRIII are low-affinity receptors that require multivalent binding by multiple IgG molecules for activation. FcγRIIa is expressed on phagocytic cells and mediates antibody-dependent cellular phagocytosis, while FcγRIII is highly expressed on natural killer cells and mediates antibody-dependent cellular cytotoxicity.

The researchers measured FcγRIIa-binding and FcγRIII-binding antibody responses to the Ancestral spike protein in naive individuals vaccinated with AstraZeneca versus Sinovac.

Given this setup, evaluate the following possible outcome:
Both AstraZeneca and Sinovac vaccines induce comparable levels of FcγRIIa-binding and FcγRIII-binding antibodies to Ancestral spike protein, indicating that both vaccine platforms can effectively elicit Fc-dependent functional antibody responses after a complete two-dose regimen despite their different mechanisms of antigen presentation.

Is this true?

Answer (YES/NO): NO